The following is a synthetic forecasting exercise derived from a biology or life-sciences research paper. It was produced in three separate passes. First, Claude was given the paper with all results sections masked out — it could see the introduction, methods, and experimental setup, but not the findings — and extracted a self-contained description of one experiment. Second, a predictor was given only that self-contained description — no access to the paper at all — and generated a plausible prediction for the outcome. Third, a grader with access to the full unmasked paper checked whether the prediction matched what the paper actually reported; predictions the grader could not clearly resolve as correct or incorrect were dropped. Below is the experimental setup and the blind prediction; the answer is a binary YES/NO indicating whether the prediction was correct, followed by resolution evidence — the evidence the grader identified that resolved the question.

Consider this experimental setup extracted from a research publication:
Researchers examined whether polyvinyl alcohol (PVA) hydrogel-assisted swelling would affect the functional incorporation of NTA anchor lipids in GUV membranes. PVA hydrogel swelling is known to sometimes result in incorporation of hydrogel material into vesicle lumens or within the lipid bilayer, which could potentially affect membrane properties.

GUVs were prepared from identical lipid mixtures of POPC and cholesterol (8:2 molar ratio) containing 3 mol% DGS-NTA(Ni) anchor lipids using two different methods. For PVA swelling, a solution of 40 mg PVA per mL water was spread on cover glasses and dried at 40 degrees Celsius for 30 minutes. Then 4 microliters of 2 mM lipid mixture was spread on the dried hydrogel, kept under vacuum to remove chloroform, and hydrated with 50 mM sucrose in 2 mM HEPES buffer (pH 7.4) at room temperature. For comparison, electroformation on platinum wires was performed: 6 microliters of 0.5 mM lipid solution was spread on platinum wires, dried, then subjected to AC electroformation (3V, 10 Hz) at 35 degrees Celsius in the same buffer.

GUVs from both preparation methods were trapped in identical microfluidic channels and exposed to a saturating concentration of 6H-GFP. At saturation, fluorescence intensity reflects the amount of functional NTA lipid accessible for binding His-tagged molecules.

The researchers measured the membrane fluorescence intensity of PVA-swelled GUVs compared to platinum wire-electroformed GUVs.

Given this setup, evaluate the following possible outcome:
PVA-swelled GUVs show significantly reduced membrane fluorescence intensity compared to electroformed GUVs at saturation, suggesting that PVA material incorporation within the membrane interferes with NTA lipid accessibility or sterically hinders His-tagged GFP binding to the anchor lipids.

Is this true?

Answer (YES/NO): YES